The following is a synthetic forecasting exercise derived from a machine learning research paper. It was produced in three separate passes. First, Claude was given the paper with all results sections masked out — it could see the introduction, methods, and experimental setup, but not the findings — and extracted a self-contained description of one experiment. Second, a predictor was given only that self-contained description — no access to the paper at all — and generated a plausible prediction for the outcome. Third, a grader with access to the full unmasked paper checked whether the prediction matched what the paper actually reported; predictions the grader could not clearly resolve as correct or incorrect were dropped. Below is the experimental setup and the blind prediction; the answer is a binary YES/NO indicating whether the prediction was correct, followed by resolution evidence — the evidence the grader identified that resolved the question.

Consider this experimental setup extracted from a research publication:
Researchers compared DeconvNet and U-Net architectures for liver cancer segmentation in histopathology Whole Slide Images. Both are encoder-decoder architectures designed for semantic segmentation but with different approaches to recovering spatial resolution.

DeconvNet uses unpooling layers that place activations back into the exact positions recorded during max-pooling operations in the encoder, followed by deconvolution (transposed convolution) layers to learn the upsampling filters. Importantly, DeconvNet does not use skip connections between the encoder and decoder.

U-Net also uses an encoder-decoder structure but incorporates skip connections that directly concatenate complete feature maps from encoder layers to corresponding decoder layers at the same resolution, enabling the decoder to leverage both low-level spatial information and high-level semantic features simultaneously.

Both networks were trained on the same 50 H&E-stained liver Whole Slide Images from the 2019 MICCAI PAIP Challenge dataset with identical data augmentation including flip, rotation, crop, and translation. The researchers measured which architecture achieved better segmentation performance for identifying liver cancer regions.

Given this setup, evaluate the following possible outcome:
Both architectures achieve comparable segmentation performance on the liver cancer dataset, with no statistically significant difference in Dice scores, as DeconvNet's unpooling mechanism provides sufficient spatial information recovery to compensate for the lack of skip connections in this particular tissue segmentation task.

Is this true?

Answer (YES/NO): NO